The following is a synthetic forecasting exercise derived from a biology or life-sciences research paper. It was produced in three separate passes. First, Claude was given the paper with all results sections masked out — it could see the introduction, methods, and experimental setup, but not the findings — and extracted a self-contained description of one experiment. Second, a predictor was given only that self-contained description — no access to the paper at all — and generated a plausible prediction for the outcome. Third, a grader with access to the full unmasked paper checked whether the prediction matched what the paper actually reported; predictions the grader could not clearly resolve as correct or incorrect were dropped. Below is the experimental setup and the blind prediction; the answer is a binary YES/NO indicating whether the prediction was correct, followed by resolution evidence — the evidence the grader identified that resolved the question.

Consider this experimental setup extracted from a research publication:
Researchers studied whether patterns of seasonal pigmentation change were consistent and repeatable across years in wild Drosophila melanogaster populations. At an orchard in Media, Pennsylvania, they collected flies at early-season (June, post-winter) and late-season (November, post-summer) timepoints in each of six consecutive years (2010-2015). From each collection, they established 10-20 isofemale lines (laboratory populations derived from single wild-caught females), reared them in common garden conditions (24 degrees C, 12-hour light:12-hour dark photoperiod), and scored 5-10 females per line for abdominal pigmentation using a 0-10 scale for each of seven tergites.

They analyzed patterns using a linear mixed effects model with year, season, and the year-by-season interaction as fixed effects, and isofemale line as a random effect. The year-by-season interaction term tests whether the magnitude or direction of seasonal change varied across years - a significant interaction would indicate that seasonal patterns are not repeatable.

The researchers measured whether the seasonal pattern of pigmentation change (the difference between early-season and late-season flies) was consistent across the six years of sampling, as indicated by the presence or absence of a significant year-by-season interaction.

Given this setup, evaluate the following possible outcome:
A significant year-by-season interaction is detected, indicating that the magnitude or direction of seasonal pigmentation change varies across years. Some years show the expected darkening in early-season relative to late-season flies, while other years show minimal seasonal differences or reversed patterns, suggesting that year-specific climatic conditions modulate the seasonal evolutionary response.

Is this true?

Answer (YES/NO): NO